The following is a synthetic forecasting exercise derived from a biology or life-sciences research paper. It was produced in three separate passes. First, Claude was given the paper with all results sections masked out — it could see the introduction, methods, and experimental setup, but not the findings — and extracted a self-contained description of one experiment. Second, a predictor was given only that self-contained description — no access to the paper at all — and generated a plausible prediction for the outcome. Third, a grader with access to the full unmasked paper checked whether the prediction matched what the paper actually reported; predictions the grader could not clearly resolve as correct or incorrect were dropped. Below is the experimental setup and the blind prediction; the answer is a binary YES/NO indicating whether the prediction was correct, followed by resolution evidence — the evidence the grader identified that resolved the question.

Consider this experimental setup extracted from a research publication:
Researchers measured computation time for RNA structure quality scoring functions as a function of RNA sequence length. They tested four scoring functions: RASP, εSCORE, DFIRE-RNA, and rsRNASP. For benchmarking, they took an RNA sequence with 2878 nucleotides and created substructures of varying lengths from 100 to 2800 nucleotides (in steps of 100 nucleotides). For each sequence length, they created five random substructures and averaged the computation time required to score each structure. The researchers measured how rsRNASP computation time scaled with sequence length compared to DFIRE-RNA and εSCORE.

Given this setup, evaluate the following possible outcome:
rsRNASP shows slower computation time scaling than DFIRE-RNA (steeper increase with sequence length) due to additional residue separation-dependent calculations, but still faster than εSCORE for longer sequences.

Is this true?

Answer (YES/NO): NO